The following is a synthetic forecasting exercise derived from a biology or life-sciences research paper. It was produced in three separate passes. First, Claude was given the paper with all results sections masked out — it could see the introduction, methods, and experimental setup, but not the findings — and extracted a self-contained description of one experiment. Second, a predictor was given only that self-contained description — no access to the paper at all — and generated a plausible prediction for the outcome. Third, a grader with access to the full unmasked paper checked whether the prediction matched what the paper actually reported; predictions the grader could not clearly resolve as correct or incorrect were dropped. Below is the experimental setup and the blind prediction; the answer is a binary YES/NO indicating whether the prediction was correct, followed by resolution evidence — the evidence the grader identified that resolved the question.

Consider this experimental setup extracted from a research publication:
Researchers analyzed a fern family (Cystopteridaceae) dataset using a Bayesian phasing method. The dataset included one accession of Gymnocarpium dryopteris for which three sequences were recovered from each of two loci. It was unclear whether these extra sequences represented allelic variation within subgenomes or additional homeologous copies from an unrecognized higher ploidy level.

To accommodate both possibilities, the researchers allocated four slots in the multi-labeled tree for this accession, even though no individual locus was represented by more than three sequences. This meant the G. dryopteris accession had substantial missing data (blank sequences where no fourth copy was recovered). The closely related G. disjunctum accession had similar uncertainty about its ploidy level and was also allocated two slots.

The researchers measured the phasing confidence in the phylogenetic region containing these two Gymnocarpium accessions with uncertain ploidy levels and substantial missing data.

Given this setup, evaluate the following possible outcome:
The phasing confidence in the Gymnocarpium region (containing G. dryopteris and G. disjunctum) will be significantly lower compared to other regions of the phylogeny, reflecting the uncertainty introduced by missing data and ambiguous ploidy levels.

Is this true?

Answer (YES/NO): YES